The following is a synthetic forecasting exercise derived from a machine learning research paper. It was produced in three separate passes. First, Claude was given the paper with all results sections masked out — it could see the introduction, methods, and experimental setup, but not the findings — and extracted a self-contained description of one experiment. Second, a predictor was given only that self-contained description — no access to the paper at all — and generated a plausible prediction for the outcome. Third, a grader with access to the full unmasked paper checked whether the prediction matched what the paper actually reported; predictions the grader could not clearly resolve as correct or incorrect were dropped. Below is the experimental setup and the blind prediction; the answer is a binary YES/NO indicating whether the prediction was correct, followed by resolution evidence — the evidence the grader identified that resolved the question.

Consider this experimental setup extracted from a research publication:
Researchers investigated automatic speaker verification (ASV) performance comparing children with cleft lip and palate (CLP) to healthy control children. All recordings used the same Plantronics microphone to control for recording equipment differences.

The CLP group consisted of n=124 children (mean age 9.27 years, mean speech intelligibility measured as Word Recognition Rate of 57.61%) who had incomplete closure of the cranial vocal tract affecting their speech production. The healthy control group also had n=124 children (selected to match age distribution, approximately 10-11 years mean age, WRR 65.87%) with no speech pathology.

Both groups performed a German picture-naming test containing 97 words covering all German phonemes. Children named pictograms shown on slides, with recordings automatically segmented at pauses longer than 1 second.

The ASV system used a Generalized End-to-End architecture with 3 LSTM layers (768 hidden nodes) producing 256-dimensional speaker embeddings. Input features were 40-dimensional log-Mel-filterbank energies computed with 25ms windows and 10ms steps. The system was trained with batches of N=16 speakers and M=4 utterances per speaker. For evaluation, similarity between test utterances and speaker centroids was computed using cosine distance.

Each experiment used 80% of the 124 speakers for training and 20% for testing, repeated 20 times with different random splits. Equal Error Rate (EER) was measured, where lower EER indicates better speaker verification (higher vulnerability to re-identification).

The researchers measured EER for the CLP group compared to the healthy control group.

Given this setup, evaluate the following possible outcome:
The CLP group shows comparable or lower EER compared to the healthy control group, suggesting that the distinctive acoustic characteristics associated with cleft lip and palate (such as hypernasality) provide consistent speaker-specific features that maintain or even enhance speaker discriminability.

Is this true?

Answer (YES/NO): NO